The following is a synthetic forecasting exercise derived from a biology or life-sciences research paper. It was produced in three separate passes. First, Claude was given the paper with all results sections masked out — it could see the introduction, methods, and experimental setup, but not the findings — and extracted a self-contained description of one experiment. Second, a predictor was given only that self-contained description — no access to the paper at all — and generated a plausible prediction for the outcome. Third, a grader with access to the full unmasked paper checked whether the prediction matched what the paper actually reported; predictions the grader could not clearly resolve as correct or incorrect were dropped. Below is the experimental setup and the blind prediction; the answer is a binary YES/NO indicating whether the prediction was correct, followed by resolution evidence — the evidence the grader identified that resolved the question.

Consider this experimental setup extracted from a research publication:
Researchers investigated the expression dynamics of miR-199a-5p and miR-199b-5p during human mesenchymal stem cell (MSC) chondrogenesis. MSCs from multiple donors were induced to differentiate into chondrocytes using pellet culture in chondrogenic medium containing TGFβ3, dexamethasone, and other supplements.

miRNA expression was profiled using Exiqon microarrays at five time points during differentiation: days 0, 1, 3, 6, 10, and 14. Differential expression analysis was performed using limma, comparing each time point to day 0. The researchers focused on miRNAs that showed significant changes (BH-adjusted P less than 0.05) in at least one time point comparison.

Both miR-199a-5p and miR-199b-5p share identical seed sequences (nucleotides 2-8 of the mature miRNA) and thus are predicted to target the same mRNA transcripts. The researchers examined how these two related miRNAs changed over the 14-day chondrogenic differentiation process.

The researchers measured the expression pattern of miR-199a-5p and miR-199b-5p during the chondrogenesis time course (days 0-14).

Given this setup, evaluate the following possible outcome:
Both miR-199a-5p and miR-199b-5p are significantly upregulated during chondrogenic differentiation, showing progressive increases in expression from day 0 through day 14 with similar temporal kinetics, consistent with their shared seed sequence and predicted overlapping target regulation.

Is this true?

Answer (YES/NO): NO